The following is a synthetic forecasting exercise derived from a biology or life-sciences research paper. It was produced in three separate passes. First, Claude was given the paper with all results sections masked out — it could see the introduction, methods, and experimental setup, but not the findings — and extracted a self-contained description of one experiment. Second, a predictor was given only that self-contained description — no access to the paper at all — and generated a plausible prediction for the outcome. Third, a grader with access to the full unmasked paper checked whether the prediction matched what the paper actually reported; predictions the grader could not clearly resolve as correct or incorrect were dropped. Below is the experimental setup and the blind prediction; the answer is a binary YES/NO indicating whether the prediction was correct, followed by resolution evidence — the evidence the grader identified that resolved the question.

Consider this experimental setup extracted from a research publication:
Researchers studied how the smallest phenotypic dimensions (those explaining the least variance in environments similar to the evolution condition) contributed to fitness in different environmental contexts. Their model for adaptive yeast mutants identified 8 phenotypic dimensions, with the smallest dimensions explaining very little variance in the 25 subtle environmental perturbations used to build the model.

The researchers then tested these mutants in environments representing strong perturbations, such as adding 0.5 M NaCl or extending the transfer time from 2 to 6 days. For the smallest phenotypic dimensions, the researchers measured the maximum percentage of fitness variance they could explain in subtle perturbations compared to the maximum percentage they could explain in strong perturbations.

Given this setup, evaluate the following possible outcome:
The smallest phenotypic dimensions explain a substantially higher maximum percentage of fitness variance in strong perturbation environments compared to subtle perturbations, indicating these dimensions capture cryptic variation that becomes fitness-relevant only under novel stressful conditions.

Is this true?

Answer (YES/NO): YES